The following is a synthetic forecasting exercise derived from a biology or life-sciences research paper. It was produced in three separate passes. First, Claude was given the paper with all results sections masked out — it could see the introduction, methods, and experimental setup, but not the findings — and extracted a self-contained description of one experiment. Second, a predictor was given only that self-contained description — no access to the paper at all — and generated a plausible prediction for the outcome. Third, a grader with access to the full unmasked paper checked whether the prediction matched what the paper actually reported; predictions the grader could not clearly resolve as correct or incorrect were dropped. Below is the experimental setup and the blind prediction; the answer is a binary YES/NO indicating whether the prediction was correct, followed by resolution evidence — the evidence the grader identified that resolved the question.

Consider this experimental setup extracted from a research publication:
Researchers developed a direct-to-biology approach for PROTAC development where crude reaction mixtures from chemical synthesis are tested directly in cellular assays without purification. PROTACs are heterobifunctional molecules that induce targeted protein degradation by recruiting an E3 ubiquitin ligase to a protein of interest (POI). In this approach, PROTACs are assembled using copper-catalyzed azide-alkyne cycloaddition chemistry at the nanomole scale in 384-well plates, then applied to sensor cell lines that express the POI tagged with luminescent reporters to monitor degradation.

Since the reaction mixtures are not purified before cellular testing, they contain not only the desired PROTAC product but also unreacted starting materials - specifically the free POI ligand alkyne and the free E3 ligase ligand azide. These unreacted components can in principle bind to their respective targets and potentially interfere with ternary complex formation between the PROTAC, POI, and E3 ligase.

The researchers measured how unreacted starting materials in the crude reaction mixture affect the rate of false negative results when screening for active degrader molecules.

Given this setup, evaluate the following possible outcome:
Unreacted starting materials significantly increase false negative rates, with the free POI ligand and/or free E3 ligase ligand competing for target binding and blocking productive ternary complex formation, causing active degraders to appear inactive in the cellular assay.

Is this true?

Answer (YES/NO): YES